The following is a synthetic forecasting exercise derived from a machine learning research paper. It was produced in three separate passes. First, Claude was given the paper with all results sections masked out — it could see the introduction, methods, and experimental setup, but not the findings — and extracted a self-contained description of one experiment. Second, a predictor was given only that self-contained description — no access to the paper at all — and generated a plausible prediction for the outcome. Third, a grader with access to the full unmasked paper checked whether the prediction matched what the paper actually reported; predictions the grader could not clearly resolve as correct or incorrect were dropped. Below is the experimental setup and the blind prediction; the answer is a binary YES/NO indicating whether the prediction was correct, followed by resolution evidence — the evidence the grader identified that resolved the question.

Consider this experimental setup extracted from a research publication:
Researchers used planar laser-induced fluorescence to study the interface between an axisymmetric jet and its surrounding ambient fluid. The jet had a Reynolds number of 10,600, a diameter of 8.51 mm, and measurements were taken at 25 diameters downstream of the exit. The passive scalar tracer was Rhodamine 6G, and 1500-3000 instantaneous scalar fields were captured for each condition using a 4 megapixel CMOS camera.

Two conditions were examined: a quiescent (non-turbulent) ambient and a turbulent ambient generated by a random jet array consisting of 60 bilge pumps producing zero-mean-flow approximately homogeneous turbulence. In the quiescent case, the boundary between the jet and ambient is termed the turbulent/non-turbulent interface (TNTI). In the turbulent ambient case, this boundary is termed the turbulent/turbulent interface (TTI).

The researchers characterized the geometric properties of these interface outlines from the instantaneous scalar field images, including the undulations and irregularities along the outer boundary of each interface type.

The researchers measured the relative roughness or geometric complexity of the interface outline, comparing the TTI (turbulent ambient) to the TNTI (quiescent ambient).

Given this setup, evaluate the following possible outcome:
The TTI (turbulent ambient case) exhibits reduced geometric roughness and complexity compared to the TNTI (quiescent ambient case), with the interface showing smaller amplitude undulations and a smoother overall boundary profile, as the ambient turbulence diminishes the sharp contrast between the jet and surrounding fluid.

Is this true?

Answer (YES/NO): NO